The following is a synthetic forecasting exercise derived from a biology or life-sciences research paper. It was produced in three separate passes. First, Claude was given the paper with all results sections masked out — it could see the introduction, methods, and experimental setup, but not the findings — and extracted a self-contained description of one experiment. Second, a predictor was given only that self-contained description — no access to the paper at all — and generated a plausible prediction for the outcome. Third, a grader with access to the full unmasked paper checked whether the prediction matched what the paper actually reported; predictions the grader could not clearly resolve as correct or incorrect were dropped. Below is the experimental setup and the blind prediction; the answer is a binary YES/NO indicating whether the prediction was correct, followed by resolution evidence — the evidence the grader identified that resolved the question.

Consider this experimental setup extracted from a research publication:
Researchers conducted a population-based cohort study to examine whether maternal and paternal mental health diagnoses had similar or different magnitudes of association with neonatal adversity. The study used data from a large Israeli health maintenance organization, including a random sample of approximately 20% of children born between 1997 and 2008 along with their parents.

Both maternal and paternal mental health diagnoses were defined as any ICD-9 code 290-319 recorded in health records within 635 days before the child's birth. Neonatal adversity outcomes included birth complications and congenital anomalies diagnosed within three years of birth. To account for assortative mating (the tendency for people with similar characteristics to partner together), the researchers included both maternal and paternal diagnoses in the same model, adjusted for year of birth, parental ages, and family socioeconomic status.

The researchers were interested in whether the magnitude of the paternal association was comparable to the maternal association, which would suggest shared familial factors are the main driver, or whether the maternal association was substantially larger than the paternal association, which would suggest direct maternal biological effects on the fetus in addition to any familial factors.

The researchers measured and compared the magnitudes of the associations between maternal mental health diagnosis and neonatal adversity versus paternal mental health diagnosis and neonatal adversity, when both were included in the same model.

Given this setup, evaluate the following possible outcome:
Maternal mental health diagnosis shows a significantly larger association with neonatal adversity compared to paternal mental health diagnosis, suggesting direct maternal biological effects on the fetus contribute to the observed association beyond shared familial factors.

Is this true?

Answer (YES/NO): NO